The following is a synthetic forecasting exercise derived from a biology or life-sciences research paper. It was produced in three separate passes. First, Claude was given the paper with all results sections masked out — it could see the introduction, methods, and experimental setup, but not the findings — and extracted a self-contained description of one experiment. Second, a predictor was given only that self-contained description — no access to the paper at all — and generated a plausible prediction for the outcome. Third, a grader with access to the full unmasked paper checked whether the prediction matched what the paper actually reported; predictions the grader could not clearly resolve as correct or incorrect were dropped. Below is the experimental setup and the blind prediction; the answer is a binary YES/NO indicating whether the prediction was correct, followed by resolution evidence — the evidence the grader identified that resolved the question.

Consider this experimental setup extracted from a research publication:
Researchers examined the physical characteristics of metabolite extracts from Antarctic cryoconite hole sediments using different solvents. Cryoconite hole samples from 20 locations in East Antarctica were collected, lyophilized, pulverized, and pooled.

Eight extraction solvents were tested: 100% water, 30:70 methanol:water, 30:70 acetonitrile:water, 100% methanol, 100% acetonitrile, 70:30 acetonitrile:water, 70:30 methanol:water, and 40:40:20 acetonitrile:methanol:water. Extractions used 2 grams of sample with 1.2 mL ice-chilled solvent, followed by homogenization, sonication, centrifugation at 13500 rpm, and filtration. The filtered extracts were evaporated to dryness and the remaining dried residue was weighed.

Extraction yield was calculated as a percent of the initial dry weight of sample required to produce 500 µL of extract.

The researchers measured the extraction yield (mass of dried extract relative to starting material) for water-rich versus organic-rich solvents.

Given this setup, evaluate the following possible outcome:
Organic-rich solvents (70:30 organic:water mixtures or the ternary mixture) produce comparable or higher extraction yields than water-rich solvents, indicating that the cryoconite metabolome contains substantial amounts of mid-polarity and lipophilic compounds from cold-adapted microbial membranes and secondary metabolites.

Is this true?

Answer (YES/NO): YES